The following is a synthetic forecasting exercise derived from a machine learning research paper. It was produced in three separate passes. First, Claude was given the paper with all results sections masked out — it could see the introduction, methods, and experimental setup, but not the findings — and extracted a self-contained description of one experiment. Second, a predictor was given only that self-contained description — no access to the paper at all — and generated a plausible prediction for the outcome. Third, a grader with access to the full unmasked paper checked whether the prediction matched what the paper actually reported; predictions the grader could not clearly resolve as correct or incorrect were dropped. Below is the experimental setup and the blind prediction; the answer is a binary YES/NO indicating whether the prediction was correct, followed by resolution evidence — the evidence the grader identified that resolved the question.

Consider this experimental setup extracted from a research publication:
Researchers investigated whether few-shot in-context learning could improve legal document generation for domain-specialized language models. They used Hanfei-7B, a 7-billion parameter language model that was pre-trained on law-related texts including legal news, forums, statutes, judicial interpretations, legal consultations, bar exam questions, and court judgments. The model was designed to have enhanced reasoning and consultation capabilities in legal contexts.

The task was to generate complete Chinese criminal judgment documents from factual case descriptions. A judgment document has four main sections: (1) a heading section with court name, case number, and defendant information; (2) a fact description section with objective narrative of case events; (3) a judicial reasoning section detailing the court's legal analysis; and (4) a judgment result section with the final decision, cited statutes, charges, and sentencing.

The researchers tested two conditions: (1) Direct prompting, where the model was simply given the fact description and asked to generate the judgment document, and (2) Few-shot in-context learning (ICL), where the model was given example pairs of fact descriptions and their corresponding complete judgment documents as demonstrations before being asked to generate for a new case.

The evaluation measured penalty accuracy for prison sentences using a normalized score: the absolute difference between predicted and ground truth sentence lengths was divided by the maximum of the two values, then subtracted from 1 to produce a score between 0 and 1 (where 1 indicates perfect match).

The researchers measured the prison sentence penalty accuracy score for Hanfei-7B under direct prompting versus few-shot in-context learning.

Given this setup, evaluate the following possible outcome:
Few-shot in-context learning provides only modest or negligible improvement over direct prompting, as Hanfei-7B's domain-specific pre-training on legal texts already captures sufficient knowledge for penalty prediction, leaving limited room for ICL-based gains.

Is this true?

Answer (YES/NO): NO